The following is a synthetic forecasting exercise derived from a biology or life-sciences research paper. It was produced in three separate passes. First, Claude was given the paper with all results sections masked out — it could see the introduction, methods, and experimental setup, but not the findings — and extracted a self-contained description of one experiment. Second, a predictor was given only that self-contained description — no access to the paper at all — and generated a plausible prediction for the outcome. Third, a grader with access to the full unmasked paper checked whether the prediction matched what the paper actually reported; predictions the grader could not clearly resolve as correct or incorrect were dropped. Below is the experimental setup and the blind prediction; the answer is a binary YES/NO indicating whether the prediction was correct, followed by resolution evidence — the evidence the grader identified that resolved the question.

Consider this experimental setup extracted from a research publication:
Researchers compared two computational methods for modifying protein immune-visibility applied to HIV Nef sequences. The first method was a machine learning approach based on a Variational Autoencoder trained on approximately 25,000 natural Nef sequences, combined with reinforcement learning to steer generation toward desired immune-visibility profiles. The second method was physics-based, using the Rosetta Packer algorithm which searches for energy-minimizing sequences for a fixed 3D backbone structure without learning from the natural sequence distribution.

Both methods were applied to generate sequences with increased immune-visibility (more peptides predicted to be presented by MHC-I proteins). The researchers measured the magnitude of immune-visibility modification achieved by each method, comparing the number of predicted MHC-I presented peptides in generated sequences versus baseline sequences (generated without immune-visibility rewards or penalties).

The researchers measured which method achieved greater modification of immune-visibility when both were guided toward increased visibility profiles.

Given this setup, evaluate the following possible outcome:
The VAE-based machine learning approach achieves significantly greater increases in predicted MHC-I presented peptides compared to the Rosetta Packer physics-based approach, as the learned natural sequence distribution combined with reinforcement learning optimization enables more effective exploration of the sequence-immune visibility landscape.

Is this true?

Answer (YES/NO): NO